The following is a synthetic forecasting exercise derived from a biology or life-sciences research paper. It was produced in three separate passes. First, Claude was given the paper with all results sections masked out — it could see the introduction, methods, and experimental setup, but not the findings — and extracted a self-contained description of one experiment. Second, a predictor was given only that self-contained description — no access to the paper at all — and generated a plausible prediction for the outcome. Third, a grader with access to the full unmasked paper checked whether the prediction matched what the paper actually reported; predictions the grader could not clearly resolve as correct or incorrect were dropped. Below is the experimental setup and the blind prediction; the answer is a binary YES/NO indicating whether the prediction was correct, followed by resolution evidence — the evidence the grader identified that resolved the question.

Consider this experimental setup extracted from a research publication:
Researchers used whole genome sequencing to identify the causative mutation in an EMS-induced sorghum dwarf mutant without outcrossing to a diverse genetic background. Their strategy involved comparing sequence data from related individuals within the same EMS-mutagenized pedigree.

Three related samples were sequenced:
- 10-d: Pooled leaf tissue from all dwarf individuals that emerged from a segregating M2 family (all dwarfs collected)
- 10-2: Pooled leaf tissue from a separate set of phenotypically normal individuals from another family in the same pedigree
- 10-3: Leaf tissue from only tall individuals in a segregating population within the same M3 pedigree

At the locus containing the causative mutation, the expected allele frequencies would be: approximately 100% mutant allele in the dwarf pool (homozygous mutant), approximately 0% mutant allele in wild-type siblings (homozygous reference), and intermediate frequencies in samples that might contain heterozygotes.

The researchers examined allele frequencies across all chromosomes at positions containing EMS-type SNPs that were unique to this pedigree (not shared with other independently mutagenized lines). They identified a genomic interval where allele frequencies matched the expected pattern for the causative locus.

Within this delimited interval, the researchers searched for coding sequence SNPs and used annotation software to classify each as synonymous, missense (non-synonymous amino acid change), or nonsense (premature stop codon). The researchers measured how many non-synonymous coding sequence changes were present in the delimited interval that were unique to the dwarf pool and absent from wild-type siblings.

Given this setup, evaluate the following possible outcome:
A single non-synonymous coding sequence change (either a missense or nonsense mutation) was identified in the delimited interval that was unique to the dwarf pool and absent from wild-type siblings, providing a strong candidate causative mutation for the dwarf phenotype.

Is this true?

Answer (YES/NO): YES